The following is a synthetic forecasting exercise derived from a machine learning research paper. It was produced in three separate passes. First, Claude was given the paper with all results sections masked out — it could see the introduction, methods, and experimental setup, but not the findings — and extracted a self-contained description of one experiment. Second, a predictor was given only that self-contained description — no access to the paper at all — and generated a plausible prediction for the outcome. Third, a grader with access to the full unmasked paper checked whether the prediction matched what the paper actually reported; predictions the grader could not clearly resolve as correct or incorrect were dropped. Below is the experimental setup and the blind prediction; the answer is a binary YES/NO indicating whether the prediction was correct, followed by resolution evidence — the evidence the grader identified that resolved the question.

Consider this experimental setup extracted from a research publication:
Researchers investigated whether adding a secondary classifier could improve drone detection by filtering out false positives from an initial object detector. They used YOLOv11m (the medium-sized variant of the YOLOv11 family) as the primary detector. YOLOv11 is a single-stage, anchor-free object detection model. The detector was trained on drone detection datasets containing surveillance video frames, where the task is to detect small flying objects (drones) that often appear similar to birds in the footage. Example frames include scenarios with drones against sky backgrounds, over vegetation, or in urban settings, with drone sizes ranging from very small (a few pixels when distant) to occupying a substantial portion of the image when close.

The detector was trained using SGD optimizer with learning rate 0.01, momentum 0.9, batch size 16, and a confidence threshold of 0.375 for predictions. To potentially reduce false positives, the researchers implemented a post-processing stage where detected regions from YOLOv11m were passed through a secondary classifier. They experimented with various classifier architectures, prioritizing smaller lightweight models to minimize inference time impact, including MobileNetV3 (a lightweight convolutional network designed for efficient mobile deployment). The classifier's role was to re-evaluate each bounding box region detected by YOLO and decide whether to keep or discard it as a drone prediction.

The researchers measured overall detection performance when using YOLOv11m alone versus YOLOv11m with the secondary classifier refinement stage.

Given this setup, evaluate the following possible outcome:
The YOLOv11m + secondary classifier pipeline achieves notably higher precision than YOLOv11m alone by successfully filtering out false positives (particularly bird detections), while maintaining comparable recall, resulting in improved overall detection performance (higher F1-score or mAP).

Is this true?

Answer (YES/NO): NO